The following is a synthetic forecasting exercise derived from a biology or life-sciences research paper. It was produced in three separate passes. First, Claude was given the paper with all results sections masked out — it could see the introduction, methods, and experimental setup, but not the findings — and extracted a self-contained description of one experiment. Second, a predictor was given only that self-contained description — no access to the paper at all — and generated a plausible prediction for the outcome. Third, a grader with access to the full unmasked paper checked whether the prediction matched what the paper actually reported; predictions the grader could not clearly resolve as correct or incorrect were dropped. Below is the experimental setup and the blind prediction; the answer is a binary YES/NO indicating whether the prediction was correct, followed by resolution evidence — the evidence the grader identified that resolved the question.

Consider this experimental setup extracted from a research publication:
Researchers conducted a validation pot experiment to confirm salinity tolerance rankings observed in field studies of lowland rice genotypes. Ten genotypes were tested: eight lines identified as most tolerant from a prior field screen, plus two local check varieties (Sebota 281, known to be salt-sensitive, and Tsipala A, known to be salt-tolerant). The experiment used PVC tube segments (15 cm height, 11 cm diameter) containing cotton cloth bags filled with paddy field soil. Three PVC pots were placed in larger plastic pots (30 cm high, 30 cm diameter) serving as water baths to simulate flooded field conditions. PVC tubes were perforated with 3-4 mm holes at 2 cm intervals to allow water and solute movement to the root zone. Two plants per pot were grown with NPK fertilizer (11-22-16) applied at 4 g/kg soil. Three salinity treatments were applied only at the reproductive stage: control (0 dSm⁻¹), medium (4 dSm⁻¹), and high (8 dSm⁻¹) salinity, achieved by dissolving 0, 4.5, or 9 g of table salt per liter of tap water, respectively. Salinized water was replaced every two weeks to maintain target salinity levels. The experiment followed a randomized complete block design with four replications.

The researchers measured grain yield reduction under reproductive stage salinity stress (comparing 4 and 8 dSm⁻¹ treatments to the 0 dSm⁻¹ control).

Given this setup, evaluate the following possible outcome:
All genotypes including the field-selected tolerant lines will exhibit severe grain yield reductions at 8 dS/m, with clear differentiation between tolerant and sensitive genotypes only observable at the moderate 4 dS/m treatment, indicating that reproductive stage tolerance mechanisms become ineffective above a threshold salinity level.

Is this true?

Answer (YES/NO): NO